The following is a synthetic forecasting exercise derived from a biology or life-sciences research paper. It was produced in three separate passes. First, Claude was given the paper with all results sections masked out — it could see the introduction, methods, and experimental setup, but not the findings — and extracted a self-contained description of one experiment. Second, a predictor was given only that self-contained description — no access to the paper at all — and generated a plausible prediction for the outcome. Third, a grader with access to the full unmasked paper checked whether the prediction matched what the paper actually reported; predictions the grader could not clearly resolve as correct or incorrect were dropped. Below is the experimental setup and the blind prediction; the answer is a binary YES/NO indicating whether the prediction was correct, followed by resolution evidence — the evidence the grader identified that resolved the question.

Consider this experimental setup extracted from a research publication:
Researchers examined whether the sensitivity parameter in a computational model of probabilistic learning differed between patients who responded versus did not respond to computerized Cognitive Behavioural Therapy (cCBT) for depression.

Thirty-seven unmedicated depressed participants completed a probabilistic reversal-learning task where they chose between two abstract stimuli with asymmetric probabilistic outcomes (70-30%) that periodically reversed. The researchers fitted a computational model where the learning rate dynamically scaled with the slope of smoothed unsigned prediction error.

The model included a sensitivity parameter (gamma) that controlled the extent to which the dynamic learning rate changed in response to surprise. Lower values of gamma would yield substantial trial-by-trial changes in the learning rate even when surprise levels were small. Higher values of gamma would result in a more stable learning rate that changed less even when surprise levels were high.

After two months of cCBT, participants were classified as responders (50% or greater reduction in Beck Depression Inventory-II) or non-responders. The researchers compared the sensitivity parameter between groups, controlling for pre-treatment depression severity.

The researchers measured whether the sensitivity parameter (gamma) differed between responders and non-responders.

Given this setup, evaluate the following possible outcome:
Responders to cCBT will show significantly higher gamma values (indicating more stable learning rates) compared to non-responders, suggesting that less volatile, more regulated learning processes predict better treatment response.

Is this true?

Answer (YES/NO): YES